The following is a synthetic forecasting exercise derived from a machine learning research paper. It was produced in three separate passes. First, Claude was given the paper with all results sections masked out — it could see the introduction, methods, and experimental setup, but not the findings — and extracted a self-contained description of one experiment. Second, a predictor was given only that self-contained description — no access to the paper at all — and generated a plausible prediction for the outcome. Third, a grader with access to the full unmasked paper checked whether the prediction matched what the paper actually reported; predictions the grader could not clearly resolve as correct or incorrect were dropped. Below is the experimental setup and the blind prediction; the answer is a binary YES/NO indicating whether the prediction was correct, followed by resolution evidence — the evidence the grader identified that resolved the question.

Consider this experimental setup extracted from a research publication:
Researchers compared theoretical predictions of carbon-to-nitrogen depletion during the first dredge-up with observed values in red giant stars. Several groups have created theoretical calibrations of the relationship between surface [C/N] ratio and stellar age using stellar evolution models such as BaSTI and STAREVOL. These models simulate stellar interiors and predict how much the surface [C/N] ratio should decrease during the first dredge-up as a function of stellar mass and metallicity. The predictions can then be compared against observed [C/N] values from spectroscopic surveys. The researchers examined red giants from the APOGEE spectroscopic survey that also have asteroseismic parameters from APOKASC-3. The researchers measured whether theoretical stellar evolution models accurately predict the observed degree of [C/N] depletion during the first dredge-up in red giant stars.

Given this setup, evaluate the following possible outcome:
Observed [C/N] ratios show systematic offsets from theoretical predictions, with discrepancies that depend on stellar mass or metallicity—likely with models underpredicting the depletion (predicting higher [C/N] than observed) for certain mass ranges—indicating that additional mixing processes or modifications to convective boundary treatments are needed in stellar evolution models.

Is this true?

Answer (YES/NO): NO